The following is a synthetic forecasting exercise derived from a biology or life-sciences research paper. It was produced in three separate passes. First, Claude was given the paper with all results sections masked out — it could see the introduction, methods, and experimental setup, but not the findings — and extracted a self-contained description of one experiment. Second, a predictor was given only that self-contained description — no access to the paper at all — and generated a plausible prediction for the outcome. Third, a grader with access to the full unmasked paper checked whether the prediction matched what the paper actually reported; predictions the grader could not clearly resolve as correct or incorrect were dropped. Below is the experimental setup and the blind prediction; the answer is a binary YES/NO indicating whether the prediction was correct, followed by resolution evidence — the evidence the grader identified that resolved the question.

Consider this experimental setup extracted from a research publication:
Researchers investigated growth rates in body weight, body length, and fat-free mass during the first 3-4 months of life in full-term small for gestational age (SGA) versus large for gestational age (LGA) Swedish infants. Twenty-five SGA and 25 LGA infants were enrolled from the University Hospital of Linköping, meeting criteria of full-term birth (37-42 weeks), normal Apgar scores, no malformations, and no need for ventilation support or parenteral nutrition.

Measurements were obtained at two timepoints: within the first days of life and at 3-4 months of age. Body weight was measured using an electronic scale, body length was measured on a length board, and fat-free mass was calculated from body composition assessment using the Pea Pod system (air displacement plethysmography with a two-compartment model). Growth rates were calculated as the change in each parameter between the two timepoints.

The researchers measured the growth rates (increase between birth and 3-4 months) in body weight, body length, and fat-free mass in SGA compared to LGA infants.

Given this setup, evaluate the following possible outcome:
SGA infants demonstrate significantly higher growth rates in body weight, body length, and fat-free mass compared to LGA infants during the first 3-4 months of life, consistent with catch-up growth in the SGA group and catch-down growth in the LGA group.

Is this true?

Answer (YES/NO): YES